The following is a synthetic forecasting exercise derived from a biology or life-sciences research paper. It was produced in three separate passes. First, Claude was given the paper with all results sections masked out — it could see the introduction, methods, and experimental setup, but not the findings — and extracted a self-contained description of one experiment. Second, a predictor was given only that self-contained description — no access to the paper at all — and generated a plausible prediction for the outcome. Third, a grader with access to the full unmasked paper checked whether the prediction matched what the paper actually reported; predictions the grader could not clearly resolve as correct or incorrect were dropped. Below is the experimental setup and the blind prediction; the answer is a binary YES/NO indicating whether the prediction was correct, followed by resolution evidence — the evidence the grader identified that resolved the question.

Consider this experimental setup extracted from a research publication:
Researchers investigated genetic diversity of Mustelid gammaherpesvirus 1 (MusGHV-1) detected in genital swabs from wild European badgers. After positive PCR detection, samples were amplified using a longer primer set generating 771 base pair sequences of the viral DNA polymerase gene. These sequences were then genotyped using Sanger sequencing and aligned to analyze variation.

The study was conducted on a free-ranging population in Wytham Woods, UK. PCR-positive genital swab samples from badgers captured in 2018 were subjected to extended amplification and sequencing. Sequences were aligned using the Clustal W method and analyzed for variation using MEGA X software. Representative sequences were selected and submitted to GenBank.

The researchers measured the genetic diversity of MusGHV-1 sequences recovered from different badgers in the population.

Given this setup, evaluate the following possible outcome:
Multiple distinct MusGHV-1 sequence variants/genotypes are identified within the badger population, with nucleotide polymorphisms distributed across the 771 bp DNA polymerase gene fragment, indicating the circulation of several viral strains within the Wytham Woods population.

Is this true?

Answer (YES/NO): NO